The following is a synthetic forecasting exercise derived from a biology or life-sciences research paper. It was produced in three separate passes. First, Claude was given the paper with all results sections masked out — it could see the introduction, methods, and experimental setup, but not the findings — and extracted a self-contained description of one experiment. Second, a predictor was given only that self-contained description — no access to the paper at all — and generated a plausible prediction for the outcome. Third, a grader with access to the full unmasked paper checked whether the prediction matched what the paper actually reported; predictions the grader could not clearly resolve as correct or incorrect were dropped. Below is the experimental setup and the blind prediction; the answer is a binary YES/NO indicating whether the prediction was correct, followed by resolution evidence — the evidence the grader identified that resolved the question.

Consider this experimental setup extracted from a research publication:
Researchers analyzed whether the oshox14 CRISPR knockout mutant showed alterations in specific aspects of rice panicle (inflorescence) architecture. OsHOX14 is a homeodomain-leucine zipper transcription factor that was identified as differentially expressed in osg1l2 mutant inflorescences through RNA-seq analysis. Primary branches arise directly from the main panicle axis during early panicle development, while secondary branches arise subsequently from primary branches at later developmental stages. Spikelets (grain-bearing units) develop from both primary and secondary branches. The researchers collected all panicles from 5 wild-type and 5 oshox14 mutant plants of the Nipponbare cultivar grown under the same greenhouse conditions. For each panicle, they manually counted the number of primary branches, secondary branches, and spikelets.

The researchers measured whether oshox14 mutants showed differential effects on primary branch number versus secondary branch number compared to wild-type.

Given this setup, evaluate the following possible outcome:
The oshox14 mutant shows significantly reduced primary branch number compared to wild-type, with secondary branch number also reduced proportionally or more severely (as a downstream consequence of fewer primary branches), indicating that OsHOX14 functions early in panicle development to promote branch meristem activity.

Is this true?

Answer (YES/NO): NO